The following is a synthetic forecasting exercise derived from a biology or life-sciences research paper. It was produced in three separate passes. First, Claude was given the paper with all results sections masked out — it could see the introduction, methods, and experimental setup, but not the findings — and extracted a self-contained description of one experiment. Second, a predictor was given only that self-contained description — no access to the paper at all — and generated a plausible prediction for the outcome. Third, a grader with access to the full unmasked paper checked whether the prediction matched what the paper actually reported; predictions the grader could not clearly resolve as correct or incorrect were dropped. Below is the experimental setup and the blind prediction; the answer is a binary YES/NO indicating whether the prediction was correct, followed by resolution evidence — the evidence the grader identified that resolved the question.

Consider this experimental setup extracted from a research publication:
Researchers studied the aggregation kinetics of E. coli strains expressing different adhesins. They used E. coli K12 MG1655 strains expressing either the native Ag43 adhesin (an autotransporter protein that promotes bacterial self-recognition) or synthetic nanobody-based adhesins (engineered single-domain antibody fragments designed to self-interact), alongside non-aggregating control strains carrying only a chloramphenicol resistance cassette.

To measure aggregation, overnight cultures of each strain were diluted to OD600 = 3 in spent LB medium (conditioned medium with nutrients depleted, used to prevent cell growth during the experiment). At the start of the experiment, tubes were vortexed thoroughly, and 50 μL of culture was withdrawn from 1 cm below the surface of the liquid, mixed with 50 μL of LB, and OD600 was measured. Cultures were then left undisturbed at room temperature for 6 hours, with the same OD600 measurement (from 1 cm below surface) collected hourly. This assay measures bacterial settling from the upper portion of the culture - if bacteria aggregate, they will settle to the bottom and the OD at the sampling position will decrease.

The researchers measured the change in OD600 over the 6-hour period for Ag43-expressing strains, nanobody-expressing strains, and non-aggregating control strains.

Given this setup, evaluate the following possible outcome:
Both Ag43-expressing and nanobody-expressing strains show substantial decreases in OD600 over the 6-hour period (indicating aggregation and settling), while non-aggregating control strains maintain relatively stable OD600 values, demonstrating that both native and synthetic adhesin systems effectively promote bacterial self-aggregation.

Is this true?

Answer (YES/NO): YES